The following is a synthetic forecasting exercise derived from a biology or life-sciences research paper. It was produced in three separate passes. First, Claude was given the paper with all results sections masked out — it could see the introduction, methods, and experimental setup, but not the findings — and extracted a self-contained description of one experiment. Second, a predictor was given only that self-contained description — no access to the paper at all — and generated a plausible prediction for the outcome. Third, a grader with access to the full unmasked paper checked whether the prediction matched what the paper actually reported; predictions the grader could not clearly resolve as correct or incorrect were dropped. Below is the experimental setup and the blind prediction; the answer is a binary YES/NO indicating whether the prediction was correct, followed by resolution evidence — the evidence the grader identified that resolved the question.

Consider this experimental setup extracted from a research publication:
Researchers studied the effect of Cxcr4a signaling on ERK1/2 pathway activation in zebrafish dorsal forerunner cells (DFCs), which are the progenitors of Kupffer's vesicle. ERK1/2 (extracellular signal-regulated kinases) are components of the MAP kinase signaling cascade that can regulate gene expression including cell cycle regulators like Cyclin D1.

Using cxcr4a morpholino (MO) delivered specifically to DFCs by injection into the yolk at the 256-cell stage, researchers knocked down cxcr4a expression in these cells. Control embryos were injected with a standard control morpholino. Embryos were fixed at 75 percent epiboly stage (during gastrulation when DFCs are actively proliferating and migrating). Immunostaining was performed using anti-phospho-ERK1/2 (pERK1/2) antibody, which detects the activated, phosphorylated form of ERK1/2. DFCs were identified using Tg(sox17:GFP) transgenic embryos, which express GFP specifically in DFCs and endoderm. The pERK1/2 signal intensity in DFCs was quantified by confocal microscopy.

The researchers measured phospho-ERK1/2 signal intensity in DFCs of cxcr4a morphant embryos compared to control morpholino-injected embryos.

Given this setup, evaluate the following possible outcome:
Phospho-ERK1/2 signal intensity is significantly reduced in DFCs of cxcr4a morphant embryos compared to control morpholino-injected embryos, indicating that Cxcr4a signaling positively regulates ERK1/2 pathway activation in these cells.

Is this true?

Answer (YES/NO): YES